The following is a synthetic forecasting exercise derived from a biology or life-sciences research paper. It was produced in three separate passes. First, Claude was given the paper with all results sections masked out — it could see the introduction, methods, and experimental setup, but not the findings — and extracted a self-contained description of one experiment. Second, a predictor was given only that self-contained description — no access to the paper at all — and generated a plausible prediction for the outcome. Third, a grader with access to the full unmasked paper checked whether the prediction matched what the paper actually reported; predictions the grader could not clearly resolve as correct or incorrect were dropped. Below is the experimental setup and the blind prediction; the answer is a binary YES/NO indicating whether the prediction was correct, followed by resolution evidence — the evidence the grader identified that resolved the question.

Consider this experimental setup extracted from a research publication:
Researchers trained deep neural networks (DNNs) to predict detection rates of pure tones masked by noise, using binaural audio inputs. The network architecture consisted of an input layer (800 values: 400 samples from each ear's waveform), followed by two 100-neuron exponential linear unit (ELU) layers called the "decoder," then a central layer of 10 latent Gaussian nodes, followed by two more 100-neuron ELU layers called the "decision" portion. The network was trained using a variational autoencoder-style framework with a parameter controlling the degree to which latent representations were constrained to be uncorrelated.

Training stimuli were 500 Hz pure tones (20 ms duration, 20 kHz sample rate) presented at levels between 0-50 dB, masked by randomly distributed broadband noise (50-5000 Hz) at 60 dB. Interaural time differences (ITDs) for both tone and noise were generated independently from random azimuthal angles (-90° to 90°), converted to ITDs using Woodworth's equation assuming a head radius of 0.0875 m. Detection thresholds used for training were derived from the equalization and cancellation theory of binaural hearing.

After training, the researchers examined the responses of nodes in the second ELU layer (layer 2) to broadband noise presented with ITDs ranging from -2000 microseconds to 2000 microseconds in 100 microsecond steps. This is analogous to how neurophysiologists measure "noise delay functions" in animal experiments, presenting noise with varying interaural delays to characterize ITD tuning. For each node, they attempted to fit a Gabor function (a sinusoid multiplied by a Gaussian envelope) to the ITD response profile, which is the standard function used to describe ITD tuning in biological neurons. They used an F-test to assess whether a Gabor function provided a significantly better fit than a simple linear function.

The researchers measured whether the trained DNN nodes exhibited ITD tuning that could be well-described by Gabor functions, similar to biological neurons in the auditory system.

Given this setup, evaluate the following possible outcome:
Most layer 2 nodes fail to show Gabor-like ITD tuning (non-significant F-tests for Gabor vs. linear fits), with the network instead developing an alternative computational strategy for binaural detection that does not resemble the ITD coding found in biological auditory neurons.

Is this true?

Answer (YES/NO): NO